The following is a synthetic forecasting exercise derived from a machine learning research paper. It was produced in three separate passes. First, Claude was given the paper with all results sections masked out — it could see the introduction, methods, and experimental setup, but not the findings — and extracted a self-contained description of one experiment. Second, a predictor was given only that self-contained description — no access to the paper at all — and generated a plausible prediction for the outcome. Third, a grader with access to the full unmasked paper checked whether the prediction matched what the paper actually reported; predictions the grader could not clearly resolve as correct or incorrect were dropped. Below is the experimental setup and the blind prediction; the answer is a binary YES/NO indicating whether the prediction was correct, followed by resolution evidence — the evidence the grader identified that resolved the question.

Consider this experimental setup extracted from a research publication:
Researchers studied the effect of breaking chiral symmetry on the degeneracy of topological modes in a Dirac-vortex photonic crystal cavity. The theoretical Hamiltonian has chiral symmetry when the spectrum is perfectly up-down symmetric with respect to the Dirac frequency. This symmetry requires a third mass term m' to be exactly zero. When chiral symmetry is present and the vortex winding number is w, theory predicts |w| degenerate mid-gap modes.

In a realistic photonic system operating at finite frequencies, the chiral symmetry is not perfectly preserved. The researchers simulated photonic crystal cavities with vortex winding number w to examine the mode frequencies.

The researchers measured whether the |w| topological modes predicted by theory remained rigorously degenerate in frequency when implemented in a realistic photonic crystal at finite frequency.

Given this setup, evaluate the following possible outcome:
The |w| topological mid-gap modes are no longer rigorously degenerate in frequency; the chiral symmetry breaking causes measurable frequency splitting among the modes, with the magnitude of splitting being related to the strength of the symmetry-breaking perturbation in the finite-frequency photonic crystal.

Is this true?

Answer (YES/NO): NO